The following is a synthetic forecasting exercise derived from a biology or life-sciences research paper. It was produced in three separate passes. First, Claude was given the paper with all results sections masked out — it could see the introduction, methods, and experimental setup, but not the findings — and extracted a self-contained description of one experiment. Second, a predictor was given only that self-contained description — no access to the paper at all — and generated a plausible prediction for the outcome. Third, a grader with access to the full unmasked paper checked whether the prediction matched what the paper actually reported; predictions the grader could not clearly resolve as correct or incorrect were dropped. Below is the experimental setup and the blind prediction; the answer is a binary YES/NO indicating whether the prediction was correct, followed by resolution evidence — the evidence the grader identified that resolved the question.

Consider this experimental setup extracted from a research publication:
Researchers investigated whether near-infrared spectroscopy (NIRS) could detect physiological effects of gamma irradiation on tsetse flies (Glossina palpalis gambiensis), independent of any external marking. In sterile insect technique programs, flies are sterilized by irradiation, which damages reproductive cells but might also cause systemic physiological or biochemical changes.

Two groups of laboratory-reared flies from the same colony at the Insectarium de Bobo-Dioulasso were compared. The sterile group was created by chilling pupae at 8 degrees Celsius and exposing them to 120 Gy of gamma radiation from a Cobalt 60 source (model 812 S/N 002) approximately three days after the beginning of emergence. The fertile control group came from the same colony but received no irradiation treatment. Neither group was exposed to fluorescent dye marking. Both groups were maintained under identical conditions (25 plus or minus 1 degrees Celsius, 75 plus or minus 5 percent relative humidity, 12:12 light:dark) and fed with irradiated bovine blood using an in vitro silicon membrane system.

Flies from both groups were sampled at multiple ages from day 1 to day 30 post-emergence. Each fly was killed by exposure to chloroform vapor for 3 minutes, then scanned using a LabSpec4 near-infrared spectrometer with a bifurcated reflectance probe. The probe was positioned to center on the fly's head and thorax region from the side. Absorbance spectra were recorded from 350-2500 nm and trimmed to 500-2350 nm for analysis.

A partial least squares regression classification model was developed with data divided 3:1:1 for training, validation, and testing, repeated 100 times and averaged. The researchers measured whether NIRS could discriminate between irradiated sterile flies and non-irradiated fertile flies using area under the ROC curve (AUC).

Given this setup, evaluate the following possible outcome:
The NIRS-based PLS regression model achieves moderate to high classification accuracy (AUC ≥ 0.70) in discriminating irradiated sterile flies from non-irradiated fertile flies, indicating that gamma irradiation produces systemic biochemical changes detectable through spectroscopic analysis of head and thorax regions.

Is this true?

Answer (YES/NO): YES